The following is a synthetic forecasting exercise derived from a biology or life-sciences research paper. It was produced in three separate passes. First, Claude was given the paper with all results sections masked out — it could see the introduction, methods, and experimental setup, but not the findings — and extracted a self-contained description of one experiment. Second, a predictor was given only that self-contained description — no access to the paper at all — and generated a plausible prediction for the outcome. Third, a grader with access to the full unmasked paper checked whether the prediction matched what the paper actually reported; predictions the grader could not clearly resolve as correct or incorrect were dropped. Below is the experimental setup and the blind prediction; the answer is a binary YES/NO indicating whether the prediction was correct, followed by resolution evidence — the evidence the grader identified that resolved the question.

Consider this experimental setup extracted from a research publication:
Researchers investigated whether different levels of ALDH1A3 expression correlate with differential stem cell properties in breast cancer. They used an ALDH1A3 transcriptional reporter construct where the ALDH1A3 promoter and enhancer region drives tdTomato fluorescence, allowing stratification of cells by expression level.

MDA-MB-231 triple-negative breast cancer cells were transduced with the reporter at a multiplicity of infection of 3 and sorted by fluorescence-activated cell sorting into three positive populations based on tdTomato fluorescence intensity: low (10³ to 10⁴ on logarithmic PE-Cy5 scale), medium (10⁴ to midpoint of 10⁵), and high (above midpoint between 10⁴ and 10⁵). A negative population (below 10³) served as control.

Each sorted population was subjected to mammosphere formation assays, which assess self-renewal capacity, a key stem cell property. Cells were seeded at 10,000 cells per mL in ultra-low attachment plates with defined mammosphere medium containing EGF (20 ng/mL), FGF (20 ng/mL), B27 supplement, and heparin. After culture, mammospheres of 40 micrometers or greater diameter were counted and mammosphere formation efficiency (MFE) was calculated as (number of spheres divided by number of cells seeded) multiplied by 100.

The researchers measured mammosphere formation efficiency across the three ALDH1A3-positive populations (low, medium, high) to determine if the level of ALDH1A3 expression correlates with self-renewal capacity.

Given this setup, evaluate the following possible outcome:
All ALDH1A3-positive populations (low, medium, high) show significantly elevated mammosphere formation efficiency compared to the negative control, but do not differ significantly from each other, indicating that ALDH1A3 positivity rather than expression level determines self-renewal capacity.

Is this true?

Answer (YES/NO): NO